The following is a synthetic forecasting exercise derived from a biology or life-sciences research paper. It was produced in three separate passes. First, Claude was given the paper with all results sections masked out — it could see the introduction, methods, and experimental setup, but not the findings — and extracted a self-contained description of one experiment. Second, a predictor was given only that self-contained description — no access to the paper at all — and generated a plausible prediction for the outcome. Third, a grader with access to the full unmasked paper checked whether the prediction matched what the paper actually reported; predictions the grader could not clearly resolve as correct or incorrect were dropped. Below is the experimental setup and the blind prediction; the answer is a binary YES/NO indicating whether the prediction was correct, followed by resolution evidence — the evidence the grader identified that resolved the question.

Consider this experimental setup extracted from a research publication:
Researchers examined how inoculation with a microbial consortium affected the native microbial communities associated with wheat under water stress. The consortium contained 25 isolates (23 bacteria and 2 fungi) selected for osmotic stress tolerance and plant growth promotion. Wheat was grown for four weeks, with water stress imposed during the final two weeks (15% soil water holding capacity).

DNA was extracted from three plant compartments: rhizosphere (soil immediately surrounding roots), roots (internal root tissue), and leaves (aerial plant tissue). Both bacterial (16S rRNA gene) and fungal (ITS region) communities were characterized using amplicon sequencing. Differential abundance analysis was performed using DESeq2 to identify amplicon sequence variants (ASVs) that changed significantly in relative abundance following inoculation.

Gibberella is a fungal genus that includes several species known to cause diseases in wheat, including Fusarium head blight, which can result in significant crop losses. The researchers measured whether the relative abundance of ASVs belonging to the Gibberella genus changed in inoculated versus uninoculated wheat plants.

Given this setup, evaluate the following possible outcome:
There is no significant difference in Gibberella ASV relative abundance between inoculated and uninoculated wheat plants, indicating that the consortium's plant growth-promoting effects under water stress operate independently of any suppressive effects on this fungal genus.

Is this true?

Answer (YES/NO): NO